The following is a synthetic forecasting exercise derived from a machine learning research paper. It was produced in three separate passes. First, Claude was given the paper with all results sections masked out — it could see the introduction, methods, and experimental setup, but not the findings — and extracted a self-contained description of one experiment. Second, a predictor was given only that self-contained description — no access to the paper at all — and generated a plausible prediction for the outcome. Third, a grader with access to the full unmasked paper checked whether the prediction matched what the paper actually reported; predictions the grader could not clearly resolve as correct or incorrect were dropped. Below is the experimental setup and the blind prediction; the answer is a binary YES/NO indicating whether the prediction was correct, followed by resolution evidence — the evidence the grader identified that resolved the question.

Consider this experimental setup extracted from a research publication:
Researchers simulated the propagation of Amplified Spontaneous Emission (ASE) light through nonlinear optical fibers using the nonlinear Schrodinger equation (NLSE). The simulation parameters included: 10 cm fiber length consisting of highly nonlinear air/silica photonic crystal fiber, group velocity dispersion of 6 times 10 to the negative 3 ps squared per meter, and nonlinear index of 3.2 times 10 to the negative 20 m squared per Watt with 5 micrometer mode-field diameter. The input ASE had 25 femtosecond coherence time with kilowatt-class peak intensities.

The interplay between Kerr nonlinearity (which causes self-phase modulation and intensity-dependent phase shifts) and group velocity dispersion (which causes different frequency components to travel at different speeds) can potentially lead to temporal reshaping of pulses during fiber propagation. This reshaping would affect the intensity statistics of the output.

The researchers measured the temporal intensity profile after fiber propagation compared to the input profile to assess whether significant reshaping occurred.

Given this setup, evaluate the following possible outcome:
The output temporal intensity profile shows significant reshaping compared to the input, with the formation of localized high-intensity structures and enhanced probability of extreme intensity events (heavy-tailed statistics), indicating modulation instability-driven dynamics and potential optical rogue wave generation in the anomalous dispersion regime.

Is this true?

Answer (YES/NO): NO